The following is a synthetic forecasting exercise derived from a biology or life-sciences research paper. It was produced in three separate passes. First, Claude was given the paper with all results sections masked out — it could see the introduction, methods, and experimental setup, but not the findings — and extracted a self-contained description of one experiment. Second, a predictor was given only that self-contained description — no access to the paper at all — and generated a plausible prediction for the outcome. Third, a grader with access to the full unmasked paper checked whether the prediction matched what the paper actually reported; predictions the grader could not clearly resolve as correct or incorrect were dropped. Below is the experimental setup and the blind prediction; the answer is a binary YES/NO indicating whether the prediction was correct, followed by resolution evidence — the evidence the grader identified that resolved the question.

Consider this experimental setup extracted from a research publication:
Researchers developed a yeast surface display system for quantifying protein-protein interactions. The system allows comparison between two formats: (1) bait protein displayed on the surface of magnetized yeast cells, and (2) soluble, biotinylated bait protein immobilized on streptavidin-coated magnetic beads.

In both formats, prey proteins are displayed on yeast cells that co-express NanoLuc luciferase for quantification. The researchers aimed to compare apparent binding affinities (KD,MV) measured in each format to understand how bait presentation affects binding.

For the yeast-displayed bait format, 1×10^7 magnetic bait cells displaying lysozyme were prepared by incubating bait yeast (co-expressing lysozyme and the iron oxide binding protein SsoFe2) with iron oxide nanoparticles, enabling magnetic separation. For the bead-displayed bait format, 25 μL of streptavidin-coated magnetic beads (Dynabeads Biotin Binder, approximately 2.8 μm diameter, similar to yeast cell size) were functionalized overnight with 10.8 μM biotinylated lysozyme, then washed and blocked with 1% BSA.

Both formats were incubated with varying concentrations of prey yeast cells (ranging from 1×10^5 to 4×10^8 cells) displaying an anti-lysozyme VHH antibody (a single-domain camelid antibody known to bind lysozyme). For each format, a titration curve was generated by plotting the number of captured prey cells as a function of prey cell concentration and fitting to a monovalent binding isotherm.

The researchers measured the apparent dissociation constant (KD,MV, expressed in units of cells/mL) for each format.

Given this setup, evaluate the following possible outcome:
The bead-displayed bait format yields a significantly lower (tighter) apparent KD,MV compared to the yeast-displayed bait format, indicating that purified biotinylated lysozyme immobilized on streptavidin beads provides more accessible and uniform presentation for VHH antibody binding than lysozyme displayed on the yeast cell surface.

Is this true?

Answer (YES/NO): NO